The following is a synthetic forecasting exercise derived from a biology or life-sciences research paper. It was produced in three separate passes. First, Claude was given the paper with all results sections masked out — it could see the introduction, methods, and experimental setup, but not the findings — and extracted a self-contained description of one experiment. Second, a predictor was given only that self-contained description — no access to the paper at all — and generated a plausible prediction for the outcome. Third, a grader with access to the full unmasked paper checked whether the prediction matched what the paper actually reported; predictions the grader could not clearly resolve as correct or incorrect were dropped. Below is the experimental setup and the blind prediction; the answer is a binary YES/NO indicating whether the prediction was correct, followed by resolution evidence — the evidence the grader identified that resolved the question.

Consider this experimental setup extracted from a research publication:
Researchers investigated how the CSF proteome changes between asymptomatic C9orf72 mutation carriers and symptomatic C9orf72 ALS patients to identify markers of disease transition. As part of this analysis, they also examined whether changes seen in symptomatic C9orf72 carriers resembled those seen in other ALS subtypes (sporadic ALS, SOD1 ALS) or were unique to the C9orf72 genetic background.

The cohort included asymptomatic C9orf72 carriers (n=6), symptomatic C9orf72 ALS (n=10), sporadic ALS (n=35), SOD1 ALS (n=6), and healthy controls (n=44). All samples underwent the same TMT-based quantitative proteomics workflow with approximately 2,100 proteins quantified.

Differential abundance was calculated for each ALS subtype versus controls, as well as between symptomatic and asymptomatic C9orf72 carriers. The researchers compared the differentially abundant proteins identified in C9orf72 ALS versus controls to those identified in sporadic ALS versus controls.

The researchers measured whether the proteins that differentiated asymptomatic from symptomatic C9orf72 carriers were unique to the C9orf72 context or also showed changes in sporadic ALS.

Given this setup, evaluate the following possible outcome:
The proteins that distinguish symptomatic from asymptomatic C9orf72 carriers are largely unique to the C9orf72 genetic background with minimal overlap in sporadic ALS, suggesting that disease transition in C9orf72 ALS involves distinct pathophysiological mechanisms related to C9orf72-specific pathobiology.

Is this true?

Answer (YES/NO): NO